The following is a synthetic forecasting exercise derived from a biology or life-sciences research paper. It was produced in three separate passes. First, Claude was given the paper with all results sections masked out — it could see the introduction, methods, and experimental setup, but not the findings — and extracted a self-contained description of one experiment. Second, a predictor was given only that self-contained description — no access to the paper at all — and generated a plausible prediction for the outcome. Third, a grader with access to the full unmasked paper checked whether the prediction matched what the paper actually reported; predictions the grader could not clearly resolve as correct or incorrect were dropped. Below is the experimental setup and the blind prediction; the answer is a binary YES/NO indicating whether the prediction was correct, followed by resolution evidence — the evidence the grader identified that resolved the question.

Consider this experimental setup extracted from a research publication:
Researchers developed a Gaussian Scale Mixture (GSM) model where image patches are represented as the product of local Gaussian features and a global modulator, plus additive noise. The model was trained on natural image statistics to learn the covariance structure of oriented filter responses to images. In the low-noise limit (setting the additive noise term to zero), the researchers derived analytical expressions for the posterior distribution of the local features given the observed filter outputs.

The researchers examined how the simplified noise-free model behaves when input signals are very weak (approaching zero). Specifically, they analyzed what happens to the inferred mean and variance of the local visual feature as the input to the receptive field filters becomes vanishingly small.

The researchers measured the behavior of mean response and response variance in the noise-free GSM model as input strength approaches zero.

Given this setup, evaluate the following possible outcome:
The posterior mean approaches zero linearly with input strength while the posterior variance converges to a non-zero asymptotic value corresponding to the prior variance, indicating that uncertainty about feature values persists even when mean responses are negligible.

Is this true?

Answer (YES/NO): NO